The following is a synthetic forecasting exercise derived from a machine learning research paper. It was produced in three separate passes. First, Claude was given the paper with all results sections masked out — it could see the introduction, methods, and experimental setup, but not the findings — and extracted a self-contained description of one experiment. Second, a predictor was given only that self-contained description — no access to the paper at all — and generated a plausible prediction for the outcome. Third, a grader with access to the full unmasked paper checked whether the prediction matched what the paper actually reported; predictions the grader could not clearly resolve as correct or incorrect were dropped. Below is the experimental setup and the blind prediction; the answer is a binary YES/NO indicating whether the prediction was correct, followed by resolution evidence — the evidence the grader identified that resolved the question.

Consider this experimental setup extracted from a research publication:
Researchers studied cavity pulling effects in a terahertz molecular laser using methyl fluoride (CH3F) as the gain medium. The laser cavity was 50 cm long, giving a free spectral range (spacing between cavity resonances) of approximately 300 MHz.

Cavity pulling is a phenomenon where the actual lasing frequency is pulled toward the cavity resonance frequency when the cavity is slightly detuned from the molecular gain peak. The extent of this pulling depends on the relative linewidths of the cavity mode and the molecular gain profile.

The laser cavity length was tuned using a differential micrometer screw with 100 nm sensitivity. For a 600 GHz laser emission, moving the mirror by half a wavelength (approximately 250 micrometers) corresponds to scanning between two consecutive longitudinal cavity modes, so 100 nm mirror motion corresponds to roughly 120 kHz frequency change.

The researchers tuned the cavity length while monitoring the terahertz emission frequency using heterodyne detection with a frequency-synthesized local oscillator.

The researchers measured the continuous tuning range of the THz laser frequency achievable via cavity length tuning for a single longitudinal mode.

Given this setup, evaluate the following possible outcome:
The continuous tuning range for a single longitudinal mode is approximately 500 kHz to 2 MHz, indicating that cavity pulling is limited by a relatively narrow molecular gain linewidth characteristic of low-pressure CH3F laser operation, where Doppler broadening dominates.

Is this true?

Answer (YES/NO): NO